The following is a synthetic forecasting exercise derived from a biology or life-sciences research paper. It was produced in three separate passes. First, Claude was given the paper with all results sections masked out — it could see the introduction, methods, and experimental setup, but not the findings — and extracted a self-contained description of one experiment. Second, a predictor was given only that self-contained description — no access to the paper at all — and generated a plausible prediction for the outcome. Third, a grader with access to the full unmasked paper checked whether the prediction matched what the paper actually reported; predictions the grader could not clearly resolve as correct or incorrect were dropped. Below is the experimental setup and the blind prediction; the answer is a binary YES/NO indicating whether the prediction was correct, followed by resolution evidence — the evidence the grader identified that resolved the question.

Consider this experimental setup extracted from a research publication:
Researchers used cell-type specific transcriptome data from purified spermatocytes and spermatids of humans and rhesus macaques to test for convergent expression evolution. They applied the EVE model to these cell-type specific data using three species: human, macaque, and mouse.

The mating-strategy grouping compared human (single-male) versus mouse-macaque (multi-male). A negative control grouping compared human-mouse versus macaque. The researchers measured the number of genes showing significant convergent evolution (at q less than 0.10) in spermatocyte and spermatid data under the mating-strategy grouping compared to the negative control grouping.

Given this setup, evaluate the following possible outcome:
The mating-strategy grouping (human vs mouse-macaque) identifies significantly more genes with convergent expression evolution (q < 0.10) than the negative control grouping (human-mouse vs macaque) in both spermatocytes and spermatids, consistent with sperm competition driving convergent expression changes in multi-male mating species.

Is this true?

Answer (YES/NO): YES